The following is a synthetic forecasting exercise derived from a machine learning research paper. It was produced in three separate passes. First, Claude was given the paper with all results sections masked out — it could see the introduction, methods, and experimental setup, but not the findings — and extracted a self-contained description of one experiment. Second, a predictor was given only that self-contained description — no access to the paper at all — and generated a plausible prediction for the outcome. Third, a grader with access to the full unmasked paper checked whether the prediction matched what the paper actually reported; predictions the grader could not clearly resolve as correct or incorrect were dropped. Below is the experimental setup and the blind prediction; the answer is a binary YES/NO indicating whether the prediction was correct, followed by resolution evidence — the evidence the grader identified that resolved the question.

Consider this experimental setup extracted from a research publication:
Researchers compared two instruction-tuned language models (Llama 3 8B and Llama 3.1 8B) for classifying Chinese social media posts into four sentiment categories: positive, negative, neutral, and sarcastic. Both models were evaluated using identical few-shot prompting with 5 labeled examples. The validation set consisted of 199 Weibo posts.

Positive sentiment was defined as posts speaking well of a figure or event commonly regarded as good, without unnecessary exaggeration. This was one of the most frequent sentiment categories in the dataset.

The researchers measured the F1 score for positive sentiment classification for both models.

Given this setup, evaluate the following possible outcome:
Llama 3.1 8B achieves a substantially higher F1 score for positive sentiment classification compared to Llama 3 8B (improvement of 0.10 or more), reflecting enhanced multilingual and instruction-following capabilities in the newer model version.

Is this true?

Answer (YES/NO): NO